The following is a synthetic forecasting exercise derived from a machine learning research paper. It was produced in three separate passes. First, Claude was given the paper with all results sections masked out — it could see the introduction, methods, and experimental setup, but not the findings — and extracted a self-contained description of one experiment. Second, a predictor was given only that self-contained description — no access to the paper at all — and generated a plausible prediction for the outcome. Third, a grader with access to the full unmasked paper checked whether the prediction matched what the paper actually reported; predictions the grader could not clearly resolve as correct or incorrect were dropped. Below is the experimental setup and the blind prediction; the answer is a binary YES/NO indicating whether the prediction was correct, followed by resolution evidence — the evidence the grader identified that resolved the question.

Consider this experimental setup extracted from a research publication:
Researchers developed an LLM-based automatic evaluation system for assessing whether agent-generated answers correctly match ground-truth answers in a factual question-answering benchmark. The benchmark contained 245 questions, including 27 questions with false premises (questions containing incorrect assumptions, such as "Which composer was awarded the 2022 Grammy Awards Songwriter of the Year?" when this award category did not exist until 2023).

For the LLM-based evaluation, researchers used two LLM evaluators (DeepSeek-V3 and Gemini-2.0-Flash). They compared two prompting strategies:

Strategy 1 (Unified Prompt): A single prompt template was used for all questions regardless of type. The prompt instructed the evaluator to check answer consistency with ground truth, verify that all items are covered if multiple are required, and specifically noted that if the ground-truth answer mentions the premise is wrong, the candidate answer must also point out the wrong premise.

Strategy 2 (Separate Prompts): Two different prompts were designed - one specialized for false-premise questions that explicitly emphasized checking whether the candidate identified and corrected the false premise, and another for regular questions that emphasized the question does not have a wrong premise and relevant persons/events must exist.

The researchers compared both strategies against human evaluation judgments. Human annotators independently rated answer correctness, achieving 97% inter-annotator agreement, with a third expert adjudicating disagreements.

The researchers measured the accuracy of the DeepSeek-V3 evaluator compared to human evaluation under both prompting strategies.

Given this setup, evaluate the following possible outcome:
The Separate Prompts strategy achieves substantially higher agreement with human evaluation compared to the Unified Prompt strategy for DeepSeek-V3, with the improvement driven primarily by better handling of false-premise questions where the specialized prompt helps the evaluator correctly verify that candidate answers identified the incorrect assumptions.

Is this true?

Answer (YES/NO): YES